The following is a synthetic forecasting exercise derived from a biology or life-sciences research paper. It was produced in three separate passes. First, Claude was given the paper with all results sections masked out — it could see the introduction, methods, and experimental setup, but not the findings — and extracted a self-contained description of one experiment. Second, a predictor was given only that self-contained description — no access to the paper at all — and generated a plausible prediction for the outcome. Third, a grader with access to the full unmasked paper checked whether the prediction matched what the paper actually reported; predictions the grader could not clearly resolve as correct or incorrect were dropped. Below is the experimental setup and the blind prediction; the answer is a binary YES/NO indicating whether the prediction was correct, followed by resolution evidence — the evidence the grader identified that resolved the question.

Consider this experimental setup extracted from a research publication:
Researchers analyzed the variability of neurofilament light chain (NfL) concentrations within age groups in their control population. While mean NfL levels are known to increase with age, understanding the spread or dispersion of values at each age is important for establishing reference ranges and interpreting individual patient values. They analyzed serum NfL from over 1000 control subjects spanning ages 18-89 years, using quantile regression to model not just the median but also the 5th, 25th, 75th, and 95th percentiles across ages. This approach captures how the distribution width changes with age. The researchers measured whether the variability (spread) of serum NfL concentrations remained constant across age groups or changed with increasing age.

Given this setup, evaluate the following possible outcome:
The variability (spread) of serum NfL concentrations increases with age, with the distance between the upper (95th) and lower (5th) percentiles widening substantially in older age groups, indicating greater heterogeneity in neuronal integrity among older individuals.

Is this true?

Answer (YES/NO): YES